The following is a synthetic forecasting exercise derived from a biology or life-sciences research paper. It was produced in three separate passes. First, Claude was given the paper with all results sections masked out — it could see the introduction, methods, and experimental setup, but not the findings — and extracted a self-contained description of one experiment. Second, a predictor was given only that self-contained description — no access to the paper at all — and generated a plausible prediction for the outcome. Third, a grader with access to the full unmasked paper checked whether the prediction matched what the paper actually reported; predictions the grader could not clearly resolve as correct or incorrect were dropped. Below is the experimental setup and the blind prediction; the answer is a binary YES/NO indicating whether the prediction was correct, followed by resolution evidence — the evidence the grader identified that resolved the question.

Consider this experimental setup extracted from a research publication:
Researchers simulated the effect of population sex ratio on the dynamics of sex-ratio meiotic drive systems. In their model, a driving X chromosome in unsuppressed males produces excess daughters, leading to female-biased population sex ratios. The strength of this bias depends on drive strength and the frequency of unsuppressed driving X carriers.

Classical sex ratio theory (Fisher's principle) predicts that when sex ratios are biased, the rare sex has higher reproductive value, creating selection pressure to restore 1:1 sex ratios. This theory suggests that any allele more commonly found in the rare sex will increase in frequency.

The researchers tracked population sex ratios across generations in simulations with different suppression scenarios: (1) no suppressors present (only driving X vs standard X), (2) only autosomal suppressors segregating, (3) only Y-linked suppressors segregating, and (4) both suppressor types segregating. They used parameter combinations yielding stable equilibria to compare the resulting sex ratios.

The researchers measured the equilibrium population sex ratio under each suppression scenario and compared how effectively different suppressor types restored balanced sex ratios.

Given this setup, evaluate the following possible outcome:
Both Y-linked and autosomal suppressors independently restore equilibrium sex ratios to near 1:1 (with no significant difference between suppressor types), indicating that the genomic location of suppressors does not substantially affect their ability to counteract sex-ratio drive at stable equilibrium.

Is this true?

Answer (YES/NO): NO